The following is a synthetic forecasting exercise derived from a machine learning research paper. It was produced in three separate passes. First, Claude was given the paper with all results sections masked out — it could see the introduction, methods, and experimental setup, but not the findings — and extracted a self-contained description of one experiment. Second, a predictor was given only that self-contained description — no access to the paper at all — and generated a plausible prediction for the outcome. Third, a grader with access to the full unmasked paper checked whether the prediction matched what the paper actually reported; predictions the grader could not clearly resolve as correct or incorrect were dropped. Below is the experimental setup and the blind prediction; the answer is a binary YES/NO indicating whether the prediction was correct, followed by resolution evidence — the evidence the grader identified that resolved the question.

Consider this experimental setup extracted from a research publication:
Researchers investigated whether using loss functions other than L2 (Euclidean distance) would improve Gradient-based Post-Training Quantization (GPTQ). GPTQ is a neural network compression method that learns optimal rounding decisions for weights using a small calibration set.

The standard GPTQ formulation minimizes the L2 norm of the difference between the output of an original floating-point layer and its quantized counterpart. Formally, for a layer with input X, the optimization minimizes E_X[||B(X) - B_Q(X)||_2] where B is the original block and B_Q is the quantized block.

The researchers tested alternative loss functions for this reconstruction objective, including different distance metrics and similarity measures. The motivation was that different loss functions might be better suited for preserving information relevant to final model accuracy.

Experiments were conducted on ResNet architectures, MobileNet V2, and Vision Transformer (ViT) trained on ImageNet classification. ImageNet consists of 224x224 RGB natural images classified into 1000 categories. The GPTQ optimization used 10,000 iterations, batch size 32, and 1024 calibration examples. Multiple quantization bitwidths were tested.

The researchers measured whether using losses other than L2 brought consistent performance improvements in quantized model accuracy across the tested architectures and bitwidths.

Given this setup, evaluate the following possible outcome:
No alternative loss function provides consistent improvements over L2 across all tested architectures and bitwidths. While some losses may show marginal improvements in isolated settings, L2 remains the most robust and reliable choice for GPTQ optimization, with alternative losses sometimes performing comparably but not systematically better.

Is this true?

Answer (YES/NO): YES